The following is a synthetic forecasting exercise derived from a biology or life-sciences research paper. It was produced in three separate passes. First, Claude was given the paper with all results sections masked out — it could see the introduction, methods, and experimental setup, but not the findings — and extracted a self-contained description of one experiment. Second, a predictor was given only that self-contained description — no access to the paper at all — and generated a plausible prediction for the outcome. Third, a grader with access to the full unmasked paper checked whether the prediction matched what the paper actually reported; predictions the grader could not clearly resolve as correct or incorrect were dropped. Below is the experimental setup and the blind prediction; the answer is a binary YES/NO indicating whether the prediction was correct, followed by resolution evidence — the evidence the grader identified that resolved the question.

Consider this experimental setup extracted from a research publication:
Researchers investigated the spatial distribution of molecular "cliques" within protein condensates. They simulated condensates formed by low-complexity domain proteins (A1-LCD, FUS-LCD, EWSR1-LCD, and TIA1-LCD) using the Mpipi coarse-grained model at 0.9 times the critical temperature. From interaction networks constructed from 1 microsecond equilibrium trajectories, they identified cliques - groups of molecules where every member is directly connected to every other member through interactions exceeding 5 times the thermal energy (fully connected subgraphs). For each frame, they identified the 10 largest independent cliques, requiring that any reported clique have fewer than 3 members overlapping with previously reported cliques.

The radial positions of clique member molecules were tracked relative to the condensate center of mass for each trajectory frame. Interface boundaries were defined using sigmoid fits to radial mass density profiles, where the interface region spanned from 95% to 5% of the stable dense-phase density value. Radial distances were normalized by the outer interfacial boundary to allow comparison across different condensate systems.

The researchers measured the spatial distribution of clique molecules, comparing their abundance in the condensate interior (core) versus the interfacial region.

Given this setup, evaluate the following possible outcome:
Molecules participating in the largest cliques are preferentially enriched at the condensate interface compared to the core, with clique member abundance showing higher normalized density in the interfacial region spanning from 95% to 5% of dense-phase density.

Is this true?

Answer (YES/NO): YES